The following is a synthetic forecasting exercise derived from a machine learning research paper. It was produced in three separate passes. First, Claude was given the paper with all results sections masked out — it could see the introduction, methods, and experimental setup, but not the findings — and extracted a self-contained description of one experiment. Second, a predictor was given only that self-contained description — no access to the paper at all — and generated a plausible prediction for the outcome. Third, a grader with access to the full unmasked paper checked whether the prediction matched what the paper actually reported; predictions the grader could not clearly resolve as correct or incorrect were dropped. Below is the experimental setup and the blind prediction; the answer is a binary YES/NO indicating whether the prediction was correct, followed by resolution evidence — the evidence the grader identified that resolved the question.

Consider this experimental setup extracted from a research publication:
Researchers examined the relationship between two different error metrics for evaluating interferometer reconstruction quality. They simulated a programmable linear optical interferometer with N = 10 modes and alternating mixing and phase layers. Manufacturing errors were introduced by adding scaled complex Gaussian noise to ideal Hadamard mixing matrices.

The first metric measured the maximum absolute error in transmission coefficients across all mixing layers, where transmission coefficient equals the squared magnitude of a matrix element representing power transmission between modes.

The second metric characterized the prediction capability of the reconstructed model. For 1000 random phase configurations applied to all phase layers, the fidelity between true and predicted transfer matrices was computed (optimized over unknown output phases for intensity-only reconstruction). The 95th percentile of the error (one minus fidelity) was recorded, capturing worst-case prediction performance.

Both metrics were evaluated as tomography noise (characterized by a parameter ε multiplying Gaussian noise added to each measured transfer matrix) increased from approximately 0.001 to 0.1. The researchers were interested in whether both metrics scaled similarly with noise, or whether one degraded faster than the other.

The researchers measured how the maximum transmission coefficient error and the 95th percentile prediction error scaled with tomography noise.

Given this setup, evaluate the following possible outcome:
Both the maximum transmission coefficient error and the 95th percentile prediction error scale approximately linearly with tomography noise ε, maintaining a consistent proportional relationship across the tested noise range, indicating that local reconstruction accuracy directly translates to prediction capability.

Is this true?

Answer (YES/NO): NO